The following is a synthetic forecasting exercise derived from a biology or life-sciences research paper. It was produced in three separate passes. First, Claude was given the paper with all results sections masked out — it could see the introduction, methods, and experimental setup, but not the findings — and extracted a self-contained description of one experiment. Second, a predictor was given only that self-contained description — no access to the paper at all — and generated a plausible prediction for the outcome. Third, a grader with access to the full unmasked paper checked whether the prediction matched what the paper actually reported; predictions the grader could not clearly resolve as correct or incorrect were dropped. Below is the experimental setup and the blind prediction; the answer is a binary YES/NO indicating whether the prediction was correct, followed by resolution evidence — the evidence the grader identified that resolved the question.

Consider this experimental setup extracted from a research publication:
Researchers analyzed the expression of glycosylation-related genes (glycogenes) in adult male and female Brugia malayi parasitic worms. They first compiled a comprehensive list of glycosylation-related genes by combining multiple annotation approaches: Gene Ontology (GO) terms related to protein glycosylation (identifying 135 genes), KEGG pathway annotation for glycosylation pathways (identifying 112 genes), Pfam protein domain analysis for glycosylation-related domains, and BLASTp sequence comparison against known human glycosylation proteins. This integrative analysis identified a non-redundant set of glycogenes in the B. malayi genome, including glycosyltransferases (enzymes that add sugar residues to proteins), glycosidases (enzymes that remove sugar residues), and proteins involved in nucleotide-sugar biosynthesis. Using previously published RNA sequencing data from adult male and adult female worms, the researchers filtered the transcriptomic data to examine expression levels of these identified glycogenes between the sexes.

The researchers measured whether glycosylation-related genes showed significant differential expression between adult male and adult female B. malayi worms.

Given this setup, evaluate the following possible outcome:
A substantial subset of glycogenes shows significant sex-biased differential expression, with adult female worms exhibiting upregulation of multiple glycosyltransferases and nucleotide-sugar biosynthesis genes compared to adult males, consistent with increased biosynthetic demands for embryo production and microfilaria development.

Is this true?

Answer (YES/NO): NO